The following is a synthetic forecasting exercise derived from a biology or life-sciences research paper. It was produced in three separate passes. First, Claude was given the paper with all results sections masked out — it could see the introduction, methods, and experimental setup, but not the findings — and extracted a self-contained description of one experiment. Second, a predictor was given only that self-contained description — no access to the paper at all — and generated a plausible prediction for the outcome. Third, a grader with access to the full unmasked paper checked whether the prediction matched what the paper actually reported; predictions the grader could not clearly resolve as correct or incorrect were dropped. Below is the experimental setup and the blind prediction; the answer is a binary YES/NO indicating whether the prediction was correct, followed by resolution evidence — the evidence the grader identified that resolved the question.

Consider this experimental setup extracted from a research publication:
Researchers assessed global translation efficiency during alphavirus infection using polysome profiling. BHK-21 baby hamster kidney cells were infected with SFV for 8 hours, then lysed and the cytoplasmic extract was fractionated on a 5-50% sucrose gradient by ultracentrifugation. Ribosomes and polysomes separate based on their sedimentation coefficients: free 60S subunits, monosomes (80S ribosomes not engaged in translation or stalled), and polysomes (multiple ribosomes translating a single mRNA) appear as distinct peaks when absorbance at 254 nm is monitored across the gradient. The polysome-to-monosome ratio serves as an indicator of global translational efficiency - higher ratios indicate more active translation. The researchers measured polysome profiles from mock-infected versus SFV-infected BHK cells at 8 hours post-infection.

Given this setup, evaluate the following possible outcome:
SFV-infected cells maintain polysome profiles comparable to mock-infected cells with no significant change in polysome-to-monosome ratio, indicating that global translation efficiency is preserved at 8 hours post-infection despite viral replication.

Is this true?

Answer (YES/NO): NO